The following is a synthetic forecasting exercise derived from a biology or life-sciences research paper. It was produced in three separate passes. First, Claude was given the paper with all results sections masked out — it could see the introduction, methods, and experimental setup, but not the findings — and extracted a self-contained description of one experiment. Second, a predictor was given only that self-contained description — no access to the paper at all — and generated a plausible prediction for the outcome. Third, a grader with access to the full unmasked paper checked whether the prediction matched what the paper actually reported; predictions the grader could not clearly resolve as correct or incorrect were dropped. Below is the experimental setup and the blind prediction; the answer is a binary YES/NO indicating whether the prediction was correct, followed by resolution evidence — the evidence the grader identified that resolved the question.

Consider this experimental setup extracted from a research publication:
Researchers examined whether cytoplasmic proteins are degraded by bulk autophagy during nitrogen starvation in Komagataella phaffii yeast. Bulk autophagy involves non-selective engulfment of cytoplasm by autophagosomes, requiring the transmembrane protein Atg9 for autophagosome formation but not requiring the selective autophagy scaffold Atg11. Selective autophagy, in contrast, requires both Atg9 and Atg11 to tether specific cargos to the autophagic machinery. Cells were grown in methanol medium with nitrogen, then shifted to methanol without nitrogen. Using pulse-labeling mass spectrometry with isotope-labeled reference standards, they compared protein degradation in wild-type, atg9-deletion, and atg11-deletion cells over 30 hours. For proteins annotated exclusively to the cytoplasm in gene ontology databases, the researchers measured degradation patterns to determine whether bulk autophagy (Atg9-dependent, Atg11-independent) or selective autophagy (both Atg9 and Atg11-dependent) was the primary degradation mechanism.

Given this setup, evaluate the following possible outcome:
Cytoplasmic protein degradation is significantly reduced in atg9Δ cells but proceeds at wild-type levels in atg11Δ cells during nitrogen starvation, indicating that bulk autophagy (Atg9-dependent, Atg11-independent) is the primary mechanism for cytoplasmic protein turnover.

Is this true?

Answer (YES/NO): YES